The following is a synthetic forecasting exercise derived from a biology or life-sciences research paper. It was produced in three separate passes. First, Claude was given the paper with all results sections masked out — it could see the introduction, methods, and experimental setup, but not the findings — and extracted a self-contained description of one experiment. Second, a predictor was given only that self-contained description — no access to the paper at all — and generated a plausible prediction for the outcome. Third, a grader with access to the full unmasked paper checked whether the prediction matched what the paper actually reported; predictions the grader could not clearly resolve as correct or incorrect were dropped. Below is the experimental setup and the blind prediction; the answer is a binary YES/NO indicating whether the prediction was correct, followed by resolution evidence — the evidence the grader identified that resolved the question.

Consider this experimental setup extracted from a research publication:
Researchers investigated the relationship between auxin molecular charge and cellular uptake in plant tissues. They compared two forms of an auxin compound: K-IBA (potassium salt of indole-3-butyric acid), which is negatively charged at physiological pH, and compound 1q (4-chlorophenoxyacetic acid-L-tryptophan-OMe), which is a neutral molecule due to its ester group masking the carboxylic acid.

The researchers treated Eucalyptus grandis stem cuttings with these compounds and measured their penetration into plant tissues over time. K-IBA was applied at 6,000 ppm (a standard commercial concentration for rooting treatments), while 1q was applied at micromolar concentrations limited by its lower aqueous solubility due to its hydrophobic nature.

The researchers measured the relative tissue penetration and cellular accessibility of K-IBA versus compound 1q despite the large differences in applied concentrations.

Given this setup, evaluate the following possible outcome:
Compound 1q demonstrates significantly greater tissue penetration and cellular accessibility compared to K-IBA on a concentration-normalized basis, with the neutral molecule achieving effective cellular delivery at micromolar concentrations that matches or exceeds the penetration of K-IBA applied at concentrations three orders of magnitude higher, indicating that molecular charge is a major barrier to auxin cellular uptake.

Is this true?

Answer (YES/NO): YES